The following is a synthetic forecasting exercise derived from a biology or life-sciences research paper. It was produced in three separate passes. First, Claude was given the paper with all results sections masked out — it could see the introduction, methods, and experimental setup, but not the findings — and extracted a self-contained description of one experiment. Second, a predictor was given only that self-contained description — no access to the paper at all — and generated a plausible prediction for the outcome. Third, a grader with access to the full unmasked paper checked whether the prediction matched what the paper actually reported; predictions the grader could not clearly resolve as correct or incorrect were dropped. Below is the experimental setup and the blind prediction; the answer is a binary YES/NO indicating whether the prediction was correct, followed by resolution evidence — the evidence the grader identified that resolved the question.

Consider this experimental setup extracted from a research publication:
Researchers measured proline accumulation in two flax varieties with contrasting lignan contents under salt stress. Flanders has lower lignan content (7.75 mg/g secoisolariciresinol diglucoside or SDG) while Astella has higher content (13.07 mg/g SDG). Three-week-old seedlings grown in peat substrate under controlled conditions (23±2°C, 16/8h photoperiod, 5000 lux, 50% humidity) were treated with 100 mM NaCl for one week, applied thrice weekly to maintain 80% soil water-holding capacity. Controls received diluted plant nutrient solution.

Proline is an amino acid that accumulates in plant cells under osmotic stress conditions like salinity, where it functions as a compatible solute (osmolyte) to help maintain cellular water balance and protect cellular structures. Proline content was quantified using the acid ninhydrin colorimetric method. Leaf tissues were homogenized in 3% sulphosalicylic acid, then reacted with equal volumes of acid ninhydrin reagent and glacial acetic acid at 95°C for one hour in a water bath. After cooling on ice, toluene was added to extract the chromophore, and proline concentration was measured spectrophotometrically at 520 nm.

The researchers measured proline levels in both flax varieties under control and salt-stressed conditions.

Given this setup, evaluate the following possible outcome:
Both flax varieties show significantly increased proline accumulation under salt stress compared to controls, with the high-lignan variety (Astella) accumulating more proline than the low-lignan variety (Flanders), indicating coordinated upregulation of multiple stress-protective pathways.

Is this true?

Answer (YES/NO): YES